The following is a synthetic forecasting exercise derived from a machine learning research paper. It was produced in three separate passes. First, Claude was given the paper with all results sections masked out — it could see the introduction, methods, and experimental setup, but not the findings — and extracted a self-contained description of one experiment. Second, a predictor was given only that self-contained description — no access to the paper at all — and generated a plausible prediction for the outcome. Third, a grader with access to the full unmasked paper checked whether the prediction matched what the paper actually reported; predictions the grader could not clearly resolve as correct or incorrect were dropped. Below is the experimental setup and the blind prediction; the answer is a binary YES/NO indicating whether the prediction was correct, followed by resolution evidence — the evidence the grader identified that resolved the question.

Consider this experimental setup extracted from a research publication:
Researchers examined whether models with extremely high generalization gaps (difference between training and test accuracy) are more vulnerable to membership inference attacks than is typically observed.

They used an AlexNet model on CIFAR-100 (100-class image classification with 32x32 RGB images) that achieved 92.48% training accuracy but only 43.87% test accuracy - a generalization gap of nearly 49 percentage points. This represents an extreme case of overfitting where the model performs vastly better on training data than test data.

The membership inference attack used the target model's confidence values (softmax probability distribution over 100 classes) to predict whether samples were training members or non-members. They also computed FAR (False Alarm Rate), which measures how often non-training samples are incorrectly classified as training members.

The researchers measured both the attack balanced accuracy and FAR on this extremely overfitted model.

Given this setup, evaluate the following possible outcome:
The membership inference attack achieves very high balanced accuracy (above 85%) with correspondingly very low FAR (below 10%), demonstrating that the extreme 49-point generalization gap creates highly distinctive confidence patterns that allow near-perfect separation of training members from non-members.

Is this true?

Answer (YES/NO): NO